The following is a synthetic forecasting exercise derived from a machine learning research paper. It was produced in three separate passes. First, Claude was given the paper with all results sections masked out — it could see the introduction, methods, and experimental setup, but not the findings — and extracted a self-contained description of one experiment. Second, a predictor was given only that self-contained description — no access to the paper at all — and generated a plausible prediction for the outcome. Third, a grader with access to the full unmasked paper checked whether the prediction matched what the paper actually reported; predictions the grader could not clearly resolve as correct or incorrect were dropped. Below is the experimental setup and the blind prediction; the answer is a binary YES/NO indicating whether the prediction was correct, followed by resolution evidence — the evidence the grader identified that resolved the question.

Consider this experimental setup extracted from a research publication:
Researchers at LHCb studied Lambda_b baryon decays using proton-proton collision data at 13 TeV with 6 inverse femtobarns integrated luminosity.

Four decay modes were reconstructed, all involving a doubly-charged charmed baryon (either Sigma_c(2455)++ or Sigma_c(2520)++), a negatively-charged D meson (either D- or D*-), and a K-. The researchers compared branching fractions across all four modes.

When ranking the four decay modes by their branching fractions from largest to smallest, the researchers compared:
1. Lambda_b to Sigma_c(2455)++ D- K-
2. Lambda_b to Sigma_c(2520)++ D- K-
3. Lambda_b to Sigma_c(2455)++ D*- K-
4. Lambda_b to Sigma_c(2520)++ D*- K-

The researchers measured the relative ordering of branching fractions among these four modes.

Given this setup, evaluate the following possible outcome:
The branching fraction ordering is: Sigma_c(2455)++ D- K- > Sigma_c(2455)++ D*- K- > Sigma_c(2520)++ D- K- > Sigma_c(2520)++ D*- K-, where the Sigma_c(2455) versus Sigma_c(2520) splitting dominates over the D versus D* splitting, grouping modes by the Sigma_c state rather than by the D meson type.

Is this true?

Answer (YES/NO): NO